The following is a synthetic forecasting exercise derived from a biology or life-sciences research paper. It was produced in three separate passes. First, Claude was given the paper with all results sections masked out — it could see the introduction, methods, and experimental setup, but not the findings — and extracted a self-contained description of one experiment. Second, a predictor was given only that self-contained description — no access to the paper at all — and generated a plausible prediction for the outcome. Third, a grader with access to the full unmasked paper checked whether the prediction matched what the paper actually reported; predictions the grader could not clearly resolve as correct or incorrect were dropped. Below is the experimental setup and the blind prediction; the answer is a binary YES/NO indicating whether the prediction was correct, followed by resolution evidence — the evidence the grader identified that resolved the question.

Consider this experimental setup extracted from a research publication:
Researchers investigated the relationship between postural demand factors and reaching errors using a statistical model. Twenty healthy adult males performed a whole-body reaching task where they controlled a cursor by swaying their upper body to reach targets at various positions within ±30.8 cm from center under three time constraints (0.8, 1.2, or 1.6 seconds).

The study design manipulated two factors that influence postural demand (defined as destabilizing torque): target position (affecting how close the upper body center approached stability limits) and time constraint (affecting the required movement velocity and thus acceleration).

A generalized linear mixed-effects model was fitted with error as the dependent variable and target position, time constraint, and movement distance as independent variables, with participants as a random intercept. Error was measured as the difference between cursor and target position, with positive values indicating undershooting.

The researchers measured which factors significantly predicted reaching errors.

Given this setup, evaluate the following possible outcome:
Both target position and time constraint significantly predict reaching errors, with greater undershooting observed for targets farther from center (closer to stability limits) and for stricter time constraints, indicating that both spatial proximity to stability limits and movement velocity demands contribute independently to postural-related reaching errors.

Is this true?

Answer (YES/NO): YES